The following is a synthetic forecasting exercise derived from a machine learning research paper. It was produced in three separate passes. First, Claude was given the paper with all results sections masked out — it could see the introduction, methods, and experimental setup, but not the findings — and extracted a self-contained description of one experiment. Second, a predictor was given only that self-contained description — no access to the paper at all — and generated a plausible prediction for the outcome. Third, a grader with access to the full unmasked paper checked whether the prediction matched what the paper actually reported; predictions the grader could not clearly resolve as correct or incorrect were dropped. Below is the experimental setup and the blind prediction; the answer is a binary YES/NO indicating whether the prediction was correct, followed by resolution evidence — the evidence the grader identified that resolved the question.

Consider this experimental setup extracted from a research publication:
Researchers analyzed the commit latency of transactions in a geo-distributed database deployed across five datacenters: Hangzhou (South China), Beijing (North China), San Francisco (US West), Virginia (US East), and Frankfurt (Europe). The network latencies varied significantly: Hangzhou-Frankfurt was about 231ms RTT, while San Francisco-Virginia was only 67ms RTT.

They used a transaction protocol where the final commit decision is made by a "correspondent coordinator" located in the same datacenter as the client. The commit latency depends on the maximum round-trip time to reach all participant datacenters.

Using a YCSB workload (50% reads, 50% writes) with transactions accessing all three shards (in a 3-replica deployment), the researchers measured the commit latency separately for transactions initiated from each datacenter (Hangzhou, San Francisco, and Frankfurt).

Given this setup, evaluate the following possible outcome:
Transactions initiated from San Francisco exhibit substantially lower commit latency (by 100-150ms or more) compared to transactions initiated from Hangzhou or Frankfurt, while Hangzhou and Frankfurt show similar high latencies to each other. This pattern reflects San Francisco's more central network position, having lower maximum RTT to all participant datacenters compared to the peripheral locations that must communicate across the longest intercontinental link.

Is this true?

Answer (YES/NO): NO